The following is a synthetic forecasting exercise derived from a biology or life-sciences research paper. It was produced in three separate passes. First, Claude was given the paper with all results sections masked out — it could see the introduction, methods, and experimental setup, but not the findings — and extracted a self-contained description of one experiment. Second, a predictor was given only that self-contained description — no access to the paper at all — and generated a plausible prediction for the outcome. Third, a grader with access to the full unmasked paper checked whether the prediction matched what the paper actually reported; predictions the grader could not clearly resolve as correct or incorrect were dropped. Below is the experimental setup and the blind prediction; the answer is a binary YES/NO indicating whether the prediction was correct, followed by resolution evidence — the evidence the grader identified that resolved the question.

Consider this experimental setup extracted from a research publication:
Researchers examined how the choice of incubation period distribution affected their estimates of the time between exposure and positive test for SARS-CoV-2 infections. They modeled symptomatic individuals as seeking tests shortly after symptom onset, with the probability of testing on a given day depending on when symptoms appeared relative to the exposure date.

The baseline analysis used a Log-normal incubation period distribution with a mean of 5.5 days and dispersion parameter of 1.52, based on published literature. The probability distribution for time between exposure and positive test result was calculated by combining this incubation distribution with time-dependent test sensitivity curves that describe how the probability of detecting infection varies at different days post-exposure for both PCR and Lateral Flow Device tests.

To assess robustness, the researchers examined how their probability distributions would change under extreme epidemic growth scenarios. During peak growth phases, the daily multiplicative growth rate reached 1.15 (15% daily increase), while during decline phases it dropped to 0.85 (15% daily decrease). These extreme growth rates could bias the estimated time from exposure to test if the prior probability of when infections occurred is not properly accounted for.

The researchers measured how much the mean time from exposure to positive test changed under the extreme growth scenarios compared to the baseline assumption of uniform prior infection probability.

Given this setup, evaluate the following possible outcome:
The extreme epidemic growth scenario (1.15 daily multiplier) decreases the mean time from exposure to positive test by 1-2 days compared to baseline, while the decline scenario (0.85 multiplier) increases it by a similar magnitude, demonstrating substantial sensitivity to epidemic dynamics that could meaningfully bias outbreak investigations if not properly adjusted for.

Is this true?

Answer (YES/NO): NO